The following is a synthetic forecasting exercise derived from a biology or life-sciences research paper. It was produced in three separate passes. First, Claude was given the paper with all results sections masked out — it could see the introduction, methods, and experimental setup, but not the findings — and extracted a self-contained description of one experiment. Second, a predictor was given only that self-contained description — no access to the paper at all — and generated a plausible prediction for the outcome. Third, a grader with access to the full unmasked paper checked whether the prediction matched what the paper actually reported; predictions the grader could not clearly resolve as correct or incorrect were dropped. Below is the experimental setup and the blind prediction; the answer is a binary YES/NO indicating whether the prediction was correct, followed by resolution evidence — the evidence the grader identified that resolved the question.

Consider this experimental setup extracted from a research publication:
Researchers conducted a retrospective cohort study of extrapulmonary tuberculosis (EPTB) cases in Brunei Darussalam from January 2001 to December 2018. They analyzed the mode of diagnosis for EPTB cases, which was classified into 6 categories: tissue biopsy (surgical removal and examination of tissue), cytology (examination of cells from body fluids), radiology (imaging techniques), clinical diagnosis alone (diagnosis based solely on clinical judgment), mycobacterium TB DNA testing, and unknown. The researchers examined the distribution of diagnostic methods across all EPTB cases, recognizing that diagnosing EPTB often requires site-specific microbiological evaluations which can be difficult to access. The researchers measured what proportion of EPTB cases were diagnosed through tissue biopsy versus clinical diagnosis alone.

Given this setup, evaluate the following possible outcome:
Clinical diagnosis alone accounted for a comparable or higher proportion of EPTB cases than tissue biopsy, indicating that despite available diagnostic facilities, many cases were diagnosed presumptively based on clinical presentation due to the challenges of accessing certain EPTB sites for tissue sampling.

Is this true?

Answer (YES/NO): NO